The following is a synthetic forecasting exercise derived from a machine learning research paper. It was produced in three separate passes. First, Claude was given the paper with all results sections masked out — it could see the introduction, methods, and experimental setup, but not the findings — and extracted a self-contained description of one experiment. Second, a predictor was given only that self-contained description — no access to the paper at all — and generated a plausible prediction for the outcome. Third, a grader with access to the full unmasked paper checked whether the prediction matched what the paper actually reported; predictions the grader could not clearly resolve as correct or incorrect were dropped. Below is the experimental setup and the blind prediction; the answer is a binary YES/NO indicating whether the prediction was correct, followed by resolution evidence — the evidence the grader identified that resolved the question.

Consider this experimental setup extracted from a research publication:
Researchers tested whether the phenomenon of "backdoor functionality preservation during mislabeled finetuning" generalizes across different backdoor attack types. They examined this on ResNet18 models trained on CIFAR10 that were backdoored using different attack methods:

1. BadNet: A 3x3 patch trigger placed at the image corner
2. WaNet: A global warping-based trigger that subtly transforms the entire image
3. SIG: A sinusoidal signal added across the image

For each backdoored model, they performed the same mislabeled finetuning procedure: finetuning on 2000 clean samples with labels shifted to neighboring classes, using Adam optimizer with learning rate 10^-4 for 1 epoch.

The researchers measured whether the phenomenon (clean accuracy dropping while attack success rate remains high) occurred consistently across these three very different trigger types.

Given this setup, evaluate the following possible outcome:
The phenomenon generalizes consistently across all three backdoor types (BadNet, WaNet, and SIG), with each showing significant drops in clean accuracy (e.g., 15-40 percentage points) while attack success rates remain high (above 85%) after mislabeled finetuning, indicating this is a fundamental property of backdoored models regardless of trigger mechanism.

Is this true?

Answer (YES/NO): NO